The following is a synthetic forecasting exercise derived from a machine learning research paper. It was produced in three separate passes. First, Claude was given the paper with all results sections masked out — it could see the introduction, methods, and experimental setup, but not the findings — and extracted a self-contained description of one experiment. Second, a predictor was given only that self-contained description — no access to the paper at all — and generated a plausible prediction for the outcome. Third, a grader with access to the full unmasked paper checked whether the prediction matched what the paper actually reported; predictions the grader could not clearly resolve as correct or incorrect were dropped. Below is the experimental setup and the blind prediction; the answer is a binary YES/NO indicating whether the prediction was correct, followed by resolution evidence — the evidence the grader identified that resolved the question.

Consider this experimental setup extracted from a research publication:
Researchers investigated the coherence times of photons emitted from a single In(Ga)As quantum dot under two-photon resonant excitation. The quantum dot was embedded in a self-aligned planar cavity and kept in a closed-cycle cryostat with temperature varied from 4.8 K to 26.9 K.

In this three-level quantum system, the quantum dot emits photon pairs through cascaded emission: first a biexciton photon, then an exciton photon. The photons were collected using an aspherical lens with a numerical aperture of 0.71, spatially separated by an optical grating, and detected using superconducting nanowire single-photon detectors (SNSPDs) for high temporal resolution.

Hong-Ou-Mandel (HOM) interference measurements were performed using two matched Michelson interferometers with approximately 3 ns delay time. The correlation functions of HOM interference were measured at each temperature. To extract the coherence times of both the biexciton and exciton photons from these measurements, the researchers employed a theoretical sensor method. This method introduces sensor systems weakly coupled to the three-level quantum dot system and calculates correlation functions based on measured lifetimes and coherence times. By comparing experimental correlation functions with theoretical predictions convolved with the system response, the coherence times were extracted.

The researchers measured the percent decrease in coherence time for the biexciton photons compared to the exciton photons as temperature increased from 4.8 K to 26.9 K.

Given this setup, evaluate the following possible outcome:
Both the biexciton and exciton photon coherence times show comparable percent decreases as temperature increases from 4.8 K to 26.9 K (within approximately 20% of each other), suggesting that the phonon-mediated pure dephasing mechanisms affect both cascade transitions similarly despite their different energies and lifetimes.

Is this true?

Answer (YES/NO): NO